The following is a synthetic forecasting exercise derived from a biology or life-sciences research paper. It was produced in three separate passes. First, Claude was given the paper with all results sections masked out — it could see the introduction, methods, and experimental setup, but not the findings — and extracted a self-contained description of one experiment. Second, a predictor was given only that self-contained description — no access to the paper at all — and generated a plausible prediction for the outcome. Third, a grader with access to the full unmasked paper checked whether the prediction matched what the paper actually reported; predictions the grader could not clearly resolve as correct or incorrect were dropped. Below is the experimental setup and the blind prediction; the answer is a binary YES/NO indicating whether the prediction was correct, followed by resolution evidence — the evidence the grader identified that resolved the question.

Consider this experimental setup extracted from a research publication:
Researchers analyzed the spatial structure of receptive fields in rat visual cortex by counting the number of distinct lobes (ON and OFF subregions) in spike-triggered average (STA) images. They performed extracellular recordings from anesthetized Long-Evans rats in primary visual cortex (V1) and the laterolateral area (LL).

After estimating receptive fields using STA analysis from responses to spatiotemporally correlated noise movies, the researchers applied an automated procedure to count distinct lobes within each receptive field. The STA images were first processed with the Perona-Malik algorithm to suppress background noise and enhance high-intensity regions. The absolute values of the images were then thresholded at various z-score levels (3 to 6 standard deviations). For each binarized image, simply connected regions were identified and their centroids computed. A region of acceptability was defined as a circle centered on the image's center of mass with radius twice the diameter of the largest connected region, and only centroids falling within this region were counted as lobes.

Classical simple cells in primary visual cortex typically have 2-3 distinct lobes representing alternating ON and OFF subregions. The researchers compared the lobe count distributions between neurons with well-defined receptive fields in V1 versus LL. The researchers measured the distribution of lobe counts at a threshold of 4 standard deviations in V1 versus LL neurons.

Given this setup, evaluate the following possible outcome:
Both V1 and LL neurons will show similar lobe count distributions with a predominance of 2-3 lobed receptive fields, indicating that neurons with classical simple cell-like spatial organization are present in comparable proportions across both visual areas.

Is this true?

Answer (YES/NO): NO